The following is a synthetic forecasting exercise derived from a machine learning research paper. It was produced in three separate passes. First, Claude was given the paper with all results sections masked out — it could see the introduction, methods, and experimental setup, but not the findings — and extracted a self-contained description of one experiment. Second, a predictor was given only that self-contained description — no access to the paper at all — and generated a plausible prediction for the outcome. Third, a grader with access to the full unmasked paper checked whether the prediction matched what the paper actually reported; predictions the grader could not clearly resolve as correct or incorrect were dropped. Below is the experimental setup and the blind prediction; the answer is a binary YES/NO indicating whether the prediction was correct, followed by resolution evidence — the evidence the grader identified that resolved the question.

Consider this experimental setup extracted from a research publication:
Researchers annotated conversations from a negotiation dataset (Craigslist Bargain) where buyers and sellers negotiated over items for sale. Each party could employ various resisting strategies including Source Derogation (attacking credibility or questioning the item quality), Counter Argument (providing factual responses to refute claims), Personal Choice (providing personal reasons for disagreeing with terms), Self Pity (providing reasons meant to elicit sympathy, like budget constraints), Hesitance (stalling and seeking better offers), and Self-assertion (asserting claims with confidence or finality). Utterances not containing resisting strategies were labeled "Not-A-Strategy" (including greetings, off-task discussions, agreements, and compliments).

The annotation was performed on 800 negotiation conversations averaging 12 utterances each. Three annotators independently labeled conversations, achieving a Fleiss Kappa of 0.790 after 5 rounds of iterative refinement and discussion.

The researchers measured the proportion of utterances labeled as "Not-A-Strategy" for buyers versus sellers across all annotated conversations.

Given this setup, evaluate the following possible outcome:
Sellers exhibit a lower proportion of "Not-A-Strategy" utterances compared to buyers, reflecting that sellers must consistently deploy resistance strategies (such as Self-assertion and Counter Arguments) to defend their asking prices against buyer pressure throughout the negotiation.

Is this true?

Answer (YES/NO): NO